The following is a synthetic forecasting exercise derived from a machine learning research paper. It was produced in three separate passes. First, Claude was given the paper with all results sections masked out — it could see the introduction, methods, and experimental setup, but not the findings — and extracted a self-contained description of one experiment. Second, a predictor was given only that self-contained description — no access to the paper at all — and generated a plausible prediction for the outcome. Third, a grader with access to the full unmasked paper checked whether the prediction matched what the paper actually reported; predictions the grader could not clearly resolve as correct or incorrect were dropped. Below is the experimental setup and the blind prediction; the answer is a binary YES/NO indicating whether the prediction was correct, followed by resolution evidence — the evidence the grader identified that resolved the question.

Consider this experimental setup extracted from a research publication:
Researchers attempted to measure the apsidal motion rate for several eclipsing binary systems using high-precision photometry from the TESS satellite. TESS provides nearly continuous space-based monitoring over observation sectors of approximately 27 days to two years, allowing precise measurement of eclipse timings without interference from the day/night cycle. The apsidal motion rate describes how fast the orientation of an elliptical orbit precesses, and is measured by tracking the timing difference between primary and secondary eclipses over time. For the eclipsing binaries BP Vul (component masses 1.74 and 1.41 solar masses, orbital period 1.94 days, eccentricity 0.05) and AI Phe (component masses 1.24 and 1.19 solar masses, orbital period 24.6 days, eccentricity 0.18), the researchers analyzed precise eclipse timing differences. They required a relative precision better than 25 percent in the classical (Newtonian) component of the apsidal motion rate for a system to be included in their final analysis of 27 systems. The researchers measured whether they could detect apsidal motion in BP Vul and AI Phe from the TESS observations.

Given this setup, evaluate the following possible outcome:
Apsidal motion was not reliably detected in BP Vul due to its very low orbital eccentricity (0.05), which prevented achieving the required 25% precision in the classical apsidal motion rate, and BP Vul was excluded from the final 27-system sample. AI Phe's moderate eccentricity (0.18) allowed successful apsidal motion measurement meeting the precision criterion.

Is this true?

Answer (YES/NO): NO